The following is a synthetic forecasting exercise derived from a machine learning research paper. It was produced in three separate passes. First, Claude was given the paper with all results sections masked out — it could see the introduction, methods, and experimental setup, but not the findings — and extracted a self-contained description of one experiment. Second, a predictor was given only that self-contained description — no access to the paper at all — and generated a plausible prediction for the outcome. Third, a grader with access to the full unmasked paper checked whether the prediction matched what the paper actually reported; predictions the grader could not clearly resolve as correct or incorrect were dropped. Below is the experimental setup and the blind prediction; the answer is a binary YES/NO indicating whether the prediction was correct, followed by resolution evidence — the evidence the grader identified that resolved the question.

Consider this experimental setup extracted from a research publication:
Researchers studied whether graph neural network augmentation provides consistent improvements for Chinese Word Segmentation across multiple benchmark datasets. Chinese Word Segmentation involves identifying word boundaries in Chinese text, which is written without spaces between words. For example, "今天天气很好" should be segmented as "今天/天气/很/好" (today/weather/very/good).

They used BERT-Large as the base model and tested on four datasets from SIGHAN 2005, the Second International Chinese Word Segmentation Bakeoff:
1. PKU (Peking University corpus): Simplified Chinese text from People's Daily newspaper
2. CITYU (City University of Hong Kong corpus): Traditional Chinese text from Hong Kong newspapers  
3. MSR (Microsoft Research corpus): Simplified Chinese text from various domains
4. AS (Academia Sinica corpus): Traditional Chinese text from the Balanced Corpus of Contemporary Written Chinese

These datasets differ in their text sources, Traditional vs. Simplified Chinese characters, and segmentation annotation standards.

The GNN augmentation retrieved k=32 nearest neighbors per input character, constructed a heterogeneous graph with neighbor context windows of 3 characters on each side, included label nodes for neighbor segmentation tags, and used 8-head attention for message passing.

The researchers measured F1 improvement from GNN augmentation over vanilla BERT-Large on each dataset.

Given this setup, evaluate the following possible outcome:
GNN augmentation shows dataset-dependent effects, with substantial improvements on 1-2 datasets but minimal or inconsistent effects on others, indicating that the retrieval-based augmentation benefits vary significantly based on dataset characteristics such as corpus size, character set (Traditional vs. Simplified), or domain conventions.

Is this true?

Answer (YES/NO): NO